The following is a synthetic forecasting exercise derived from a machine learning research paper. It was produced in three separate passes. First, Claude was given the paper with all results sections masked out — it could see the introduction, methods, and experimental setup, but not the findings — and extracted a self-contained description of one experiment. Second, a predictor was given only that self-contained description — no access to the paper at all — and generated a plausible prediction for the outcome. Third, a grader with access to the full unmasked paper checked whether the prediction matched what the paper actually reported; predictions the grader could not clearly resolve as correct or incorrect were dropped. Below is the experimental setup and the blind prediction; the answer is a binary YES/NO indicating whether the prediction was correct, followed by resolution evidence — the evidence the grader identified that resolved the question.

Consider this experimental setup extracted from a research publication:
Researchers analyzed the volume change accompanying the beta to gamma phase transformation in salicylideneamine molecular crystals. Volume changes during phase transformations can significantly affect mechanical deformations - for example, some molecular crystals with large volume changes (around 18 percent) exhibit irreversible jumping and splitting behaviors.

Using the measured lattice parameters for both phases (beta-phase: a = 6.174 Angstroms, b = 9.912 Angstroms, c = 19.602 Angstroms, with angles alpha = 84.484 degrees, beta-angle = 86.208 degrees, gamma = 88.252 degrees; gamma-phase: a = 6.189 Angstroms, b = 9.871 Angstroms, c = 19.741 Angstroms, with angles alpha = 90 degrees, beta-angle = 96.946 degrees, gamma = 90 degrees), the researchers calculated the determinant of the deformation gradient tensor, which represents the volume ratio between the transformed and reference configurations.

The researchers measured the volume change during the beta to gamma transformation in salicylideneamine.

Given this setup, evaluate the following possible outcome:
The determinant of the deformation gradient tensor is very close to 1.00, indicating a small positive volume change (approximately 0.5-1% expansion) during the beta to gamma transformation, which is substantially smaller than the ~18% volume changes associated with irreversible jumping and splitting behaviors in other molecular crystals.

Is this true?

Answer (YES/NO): NO